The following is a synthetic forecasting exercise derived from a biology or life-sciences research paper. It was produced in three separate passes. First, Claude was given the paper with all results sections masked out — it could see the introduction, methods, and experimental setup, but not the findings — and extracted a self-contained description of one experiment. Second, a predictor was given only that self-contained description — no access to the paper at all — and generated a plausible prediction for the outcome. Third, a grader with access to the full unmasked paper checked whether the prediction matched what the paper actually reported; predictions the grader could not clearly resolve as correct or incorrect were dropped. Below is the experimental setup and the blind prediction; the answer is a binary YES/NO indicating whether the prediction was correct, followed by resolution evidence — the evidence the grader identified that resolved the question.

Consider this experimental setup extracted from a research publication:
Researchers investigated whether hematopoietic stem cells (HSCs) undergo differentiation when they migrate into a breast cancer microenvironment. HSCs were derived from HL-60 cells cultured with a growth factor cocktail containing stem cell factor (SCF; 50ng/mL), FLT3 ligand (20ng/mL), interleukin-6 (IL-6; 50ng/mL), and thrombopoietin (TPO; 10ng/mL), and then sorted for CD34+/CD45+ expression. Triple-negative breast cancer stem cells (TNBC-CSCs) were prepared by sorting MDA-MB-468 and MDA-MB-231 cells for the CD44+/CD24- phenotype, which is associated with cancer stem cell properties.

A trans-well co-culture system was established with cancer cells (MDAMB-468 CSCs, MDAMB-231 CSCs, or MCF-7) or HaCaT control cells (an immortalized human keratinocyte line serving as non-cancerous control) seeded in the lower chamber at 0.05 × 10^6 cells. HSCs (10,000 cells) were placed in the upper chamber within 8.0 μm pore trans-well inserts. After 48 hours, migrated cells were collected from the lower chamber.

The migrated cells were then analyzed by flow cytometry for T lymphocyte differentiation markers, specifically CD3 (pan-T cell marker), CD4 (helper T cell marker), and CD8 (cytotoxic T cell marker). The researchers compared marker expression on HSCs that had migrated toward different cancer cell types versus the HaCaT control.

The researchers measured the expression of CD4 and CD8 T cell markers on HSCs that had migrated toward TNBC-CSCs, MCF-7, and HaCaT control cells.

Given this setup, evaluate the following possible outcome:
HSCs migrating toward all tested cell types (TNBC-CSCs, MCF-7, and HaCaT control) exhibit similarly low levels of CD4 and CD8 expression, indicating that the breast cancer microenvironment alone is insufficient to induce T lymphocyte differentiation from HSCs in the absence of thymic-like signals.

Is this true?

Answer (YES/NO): NO